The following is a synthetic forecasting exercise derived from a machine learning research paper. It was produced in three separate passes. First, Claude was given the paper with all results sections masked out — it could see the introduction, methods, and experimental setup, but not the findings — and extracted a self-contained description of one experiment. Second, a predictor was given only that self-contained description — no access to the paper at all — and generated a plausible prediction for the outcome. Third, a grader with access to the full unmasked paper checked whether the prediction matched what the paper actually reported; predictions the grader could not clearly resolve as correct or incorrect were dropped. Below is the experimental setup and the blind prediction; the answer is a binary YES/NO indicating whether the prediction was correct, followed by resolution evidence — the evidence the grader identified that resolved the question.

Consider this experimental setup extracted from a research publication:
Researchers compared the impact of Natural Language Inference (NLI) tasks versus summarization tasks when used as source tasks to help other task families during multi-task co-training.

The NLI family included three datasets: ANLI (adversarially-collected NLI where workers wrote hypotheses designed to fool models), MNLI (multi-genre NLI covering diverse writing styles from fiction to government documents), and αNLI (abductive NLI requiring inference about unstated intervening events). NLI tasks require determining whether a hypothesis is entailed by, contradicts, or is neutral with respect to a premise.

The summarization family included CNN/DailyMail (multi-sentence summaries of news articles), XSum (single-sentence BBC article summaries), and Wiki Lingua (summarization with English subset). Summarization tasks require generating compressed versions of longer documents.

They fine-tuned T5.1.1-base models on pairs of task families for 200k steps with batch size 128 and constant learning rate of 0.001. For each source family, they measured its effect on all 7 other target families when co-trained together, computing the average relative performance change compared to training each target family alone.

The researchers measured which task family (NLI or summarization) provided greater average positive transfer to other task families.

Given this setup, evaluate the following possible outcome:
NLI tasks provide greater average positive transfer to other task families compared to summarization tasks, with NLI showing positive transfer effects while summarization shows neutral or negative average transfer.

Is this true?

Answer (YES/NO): YES